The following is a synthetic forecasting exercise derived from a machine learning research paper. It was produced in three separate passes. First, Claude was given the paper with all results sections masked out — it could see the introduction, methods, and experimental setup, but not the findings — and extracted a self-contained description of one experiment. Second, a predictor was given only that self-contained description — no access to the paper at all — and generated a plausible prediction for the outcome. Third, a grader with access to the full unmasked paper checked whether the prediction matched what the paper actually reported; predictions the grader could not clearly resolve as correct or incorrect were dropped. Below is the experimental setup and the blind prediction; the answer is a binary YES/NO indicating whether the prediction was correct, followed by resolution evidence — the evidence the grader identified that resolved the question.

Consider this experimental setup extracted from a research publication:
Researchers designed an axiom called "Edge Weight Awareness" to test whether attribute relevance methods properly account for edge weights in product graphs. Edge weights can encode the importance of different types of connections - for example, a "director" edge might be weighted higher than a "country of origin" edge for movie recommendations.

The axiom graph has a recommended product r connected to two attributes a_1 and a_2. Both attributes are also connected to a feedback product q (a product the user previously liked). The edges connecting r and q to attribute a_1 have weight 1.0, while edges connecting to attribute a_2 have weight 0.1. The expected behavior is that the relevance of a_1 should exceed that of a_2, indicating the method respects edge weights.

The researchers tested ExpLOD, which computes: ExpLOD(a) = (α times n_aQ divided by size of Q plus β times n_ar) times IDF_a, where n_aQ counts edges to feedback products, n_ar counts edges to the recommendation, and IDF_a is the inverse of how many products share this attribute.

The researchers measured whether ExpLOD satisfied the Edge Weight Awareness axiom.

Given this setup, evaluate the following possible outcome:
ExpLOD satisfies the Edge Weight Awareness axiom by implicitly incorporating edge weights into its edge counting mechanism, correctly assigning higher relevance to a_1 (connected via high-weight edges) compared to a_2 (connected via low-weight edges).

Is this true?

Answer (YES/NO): NO